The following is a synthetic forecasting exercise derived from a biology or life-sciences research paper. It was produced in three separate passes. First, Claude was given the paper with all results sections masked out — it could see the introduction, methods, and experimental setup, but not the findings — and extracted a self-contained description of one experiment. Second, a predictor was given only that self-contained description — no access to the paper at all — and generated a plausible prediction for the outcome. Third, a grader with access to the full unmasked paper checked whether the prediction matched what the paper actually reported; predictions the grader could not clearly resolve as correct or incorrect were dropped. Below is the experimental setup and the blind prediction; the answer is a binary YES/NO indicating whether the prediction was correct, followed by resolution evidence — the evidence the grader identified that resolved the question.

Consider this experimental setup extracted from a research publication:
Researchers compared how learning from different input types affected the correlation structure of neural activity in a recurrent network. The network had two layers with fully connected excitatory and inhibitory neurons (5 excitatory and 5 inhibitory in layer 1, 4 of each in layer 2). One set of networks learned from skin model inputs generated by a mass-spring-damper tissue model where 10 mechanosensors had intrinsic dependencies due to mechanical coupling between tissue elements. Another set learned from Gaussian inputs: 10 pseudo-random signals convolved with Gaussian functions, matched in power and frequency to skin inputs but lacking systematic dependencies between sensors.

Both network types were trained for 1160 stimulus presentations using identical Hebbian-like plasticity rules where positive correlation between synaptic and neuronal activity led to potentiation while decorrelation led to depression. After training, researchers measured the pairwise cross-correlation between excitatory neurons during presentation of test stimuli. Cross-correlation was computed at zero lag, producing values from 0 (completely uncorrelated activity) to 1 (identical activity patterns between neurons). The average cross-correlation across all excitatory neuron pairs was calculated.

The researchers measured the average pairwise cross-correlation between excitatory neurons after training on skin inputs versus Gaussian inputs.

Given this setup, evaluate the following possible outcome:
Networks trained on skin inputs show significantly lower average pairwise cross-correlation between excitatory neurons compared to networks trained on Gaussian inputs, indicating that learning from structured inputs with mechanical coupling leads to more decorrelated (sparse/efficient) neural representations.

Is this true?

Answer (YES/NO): YES